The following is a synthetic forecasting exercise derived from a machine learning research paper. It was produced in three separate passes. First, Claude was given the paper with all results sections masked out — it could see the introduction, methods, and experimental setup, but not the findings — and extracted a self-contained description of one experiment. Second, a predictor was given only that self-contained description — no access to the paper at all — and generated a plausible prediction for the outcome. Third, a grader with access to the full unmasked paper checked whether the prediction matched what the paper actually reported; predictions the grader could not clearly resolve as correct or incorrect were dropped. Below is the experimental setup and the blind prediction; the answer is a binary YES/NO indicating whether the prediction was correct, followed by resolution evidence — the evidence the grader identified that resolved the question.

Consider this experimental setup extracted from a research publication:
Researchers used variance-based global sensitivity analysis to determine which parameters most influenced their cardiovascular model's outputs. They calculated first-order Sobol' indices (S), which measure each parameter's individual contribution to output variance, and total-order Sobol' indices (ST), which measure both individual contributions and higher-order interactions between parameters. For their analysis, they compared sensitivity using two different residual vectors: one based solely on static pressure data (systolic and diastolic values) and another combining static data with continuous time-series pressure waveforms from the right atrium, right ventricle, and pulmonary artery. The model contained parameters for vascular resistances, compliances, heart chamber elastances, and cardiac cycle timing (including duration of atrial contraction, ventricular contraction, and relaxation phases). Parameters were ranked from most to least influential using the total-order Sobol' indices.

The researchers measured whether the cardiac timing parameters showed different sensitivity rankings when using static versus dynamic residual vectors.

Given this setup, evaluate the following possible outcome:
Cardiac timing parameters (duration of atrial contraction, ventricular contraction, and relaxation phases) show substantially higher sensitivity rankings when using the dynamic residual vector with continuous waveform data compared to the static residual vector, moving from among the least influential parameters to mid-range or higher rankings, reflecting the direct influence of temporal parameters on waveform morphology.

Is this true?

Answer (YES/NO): NO